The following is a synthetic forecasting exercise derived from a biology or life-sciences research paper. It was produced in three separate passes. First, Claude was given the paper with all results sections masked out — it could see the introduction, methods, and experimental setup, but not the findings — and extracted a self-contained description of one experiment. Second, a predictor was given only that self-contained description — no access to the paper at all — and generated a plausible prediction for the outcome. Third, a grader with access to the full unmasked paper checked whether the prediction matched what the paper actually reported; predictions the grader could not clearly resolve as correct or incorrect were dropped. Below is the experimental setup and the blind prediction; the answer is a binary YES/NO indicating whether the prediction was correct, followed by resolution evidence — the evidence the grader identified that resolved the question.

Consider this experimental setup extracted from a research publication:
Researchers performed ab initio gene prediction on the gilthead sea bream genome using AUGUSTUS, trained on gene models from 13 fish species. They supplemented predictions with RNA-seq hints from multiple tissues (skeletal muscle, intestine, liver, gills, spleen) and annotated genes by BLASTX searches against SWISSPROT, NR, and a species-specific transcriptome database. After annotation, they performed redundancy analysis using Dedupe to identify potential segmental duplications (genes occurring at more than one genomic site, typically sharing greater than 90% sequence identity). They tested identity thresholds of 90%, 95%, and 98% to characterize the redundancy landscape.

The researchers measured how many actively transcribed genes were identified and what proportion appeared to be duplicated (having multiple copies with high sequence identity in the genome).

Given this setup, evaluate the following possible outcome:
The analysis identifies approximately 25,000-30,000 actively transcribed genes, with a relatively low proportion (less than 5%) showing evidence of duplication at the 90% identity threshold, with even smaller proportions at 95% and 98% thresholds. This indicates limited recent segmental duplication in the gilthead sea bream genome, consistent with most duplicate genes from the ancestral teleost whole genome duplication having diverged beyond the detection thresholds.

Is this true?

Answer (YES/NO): NO